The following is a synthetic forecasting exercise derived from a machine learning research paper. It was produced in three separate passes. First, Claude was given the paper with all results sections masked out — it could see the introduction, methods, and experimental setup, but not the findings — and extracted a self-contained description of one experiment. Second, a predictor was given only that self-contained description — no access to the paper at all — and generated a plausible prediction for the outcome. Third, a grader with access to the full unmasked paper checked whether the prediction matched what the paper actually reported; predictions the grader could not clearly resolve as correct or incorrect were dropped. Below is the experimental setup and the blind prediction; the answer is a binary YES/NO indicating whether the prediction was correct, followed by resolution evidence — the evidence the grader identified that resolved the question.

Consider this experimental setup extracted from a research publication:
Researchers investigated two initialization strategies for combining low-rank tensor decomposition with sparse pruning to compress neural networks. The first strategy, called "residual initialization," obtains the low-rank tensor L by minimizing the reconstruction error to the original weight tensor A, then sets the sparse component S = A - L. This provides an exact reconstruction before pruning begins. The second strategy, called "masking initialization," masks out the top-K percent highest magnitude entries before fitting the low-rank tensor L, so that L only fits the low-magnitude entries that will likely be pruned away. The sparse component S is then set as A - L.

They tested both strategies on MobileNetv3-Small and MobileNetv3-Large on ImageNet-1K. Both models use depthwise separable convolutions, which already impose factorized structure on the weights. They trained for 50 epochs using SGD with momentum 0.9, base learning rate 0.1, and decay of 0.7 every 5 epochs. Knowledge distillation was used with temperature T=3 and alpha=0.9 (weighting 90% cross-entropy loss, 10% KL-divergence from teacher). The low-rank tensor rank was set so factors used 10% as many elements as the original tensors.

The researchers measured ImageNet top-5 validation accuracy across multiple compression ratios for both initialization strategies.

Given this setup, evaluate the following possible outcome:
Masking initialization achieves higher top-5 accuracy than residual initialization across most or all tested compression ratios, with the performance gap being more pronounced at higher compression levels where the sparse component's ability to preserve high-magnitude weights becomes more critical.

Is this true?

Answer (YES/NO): NO